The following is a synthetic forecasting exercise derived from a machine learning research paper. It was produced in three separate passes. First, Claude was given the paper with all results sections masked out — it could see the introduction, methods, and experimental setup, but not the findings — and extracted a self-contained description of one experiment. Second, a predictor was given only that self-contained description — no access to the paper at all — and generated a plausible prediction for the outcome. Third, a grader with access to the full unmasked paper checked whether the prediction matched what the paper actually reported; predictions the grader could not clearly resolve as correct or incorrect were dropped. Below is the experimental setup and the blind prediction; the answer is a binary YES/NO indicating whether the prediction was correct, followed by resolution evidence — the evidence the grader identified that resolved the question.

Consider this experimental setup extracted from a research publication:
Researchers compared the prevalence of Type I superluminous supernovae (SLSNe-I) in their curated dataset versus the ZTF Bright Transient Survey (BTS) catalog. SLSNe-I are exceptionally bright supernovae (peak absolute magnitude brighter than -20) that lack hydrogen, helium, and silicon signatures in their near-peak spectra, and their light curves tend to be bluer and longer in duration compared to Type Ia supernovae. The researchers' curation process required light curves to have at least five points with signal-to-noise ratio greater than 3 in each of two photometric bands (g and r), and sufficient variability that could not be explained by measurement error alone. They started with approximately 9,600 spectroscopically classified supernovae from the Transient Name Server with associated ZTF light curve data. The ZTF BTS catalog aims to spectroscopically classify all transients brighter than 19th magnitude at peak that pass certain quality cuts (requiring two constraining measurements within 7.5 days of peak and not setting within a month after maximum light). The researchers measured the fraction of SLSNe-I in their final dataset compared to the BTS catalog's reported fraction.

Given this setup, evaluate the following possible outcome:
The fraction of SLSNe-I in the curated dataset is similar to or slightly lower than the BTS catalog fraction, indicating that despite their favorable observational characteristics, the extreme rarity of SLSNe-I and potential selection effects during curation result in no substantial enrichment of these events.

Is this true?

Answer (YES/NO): NO